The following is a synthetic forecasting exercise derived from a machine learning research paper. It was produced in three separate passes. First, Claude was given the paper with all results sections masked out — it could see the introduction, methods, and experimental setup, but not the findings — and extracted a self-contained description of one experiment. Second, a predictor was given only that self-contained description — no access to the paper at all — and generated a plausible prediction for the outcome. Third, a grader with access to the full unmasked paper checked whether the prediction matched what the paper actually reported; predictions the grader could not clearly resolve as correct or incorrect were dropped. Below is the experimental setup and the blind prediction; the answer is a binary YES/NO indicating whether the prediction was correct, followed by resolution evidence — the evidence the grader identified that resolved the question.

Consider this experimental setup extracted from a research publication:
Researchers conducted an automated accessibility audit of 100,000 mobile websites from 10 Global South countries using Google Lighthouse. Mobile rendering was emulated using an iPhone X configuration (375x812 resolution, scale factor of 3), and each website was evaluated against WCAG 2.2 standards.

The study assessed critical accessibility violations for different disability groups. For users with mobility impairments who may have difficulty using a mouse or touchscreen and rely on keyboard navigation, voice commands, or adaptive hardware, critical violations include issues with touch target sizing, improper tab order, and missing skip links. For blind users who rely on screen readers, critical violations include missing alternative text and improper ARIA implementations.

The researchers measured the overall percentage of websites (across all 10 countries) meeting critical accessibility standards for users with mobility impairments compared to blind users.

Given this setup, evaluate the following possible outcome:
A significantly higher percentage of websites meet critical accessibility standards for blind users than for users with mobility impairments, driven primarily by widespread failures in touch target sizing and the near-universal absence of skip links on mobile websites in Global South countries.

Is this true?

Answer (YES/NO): NO